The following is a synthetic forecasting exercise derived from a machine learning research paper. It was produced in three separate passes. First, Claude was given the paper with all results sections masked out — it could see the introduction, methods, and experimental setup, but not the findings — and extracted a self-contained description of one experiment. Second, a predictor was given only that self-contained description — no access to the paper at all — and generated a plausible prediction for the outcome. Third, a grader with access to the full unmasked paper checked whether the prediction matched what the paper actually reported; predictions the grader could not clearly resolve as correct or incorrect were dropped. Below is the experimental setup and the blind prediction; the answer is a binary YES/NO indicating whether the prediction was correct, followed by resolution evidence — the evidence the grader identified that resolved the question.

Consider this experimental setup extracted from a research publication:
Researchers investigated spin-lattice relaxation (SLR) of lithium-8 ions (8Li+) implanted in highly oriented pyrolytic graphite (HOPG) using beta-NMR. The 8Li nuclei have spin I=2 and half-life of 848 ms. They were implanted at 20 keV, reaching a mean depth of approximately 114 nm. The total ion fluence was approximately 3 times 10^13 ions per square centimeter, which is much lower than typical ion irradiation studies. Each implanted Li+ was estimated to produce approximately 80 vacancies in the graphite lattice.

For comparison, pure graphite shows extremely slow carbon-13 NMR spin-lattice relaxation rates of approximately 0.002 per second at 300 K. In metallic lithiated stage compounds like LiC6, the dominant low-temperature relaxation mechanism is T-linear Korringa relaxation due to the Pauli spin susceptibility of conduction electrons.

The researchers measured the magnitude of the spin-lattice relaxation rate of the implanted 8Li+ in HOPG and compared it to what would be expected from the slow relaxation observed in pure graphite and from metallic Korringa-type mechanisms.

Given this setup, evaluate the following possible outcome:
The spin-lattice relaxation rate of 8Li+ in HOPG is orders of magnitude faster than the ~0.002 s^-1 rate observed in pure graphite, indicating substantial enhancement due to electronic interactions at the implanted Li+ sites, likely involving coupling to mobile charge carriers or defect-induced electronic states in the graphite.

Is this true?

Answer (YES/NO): YES